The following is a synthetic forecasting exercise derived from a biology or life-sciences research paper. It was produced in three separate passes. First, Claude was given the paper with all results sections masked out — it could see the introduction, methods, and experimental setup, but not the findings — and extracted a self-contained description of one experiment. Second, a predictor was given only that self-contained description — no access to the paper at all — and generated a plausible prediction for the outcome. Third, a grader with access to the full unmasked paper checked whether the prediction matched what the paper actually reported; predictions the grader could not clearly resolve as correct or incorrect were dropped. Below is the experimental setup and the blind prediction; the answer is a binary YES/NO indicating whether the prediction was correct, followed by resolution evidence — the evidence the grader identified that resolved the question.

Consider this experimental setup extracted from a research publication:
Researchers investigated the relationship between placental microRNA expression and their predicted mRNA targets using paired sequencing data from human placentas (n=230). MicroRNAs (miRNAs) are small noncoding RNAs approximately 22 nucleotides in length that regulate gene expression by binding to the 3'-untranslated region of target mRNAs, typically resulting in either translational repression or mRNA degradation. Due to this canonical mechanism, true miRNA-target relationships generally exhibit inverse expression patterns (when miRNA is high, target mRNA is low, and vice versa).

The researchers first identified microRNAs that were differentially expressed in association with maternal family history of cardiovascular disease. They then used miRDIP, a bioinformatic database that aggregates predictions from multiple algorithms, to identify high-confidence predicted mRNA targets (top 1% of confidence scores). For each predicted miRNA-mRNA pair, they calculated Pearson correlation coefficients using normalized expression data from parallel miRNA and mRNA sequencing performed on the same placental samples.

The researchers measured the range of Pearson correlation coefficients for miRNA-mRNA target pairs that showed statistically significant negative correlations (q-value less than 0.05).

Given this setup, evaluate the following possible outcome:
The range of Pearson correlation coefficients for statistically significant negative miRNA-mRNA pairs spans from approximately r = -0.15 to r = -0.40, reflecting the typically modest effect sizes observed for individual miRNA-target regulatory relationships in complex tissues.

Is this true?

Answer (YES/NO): NO